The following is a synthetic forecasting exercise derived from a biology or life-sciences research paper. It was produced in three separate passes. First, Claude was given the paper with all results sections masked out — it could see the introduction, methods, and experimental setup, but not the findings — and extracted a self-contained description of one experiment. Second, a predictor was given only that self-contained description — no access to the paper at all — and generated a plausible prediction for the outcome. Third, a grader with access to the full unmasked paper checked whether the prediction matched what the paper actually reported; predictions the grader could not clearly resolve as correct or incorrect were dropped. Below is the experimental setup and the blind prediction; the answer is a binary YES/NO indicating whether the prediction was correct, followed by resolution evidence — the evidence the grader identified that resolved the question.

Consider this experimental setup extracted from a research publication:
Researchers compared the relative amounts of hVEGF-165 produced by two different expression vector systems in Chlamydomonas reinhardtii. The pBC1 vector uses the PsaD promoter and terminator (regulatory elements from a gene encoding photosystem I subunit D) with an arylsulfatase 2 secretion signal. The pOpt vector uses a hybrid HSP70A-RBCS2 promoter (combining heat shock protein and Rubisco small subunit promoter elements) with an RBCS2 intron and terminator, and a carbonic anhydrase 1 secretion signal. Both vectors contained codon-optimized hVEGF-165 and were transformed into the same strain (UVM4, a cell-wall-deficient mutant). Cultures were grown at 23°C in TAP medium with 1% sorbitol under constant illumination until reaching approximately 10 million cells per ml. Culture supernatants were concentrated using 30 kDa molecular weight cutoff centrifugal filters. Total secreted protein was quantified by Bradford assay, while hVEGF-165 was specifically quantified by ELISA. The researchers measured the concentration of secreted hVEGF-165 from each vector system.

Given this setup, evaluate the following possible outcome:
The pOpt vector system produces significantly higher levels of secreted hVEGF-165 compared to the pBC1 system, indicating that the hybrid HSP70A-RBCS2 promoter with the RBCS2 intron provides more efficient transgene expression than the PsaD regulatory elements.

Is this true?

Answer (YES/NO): NO